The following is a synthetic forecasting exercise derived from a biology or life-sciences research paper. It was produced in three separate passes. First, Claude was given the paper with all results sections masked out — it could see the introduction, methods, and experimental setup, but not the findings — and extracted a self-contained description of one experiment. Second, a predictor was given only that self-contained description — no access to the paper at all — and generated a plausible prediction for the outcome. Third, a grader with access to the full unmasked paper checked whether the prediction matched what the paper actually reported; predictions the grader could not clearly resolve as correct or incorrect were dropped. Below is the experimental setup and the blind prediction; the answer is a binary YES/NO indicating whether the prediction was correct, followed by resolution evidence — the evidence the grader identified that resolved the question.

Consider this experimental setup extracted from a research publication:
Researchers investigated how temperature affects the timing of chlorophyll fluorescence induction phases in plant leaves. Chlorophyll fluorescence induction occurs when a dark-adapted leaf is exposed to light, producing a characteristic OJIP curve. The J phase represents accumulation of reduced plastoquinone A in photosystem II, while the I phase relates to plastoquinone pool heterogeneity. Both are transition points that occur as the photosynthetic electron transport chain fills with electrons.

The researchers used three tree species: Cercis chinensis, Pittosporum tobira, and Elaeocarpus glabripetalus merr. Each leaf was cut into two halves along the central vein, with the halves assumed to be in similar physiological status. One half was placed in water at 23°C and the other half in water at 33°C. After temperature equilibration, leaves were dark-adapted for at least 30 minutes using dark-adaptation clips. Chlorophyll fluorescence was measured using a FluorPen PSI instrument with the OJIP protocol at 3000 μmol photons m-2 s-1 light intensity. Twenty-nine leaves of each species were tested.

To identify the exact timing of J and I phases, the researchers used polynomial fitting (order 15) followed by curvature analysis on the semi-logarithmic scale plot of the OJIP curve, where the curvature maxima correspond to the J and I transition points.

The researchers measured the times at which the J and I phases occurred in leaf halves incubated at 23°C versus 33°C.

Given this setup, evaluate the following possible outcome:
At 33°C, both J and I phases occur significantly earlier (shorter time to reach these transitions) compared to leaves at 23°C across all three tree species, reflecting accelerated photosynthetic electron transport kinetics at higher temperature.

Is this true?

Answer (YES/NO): YES